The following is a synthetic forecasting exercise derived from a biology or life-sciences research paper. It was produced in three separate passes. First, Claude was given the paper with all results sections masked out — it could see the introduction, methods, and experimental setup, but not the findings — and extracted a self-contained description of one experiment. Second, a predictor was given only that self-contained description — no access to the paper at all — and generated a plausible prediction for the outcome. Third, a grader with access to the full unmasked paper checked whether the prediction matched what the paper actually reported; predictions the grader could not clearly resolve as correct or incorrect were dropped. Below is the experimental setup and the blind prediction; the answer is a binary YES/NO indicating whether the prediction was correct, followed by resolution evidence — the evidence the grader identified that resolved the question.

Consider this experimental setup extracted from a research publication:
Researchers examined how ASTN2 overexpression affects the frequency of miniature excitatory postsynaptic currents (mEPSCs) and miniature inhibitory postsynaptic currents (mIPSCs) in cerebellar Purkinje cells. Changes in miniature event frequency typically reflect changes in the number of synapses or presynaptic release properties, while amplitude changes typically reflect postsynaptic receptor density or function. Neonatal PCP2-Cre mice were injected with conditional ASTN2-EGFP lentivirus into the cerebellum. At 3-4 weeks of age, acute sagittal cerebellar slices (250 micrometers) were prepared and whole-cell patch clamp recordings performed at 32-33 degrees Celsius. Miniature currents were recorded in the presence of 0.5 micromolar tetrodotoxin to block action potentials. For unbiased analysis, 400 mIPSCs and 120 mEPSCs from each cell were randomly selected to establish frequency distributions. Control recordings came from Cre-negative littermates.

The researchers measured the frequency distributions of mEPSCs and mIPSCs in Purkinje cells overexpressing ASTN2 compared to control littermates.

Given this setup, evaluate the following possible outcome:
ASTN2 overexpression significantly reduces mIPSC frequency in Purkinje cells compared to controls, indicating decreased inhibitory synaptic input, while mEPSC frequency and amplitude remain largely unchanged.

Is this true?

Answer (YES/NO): NO